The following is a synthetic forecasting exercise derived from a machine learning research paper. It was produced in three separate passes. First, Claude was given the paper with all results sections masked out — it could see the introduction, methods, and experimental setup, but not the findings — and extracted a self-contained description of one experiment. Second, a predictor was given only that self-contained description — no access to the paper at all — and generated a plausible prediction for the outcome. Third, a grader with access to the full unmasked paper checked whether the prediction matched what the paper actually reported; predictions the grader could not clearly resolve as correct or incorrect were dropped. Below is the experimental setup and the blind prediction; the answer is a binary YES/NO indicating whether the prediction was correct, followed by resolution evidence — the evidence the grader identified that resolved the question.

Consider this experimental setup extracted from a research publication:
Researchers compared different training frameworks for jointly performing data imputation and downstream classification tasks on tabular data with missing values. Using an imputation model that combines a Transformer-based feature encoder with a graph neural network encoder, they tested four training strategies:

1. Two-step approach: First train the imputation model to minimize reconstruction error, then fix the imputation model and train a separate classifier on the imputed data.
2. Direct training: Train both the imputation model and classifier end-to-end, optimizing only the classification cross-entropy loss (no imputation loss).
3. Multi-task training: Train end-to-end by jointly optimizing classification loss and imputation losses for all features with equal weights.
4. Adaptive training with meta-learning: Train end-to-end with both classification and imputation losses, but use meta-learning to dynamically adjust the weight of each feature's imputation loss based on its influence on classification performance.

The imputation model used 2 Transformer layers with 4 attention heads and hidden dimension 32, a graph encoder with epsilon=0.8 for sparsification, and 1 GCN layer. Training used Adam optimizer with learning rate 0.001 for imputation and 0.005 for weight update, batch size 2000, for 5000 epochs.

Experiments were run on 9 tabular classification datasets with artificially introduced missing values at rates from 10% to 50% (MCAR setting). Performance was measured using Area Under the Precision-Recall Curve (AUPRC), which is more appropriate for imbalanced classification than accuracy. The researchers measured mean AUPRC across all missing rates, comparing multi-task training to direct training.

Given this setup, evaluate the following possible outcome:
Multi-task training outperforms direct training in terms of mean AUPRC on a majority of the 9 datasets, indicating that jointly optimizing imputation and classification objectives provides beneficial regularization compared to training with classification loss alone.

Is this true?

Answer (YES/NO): YES